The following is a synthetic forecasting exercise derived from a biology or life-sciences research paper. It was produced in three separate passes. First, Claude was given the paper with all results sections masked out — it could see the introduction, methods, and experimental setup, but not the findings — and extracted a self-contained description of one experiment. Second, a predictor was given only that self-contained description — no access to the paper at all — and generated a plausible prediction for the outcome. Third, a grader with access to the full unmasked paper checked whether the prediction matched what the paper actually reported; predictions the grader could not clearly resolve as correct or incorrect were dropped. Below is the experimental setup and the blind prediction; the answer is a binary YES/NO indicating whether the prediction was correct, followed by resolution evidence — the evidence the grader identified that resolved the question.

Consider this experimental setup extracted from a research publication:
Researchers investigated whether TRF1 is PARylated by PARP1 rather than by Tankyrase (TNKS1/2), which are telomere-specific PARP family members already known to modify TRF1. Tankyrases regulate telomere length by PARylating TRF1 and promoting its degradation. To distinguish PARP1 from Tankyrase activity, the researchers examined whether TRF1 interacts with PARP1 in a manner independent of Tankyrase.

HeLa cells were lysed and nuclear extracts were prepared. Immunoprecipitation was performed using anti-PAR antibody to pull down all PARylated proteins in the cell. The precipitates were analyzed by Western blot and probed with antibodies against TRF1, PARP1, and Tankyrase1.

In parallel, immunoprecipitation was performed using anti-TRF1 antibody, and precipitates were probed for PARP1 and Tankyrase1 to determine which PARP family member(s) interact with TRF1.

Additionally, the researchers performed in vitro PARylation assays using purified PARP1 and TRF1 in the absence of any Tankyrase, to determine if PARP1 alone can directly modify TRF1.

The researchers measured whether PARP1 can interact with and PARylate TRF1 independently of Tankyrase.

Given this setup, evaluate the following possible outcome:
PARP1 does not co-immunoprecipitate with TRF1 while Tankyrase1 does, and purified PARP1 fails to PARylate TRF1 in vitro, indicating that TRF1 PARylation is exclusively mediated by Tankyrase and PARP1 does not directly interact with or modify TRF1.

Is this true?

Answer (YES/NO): NO